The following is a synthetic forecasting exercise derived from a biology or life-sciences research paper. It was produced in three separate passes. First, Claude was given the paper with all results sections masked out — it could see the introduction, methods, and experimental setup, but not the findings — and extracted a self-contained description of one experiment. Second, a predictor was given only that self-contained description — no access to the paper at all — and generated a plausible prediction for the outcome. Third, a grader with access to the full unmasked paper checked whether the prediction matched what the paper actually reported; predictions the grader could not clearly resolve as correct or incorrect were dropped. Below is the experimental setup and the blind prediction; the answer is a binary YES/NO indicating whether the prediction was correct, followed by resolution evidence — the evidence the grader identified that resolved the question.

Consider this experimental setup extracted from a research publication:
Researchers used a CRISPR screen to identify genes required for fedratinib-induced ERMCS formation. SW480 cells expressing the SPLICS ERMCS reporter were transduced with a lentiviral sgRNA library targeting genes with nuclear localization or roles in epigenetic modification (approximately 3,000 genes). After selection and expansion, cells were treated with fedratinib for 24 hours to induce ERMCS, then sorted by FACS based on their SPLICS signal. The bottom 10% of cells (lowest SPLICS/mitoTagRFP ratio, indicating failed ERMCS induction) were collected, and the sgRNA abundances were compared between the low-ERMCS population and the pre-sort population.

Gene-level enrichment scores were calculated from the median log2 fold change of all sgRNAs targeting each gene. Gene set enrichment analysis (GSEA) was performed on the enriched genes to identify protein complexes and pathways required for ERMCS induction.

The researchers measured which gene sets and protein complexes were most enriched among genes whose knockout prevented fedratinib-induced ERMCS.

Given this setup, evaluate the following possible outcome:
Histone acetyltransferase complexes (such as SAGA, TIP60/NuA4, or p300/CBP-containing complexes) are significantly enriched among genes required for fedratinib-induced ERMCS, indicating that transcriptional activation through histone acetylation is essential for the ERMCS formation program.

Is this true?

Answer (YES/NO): NO